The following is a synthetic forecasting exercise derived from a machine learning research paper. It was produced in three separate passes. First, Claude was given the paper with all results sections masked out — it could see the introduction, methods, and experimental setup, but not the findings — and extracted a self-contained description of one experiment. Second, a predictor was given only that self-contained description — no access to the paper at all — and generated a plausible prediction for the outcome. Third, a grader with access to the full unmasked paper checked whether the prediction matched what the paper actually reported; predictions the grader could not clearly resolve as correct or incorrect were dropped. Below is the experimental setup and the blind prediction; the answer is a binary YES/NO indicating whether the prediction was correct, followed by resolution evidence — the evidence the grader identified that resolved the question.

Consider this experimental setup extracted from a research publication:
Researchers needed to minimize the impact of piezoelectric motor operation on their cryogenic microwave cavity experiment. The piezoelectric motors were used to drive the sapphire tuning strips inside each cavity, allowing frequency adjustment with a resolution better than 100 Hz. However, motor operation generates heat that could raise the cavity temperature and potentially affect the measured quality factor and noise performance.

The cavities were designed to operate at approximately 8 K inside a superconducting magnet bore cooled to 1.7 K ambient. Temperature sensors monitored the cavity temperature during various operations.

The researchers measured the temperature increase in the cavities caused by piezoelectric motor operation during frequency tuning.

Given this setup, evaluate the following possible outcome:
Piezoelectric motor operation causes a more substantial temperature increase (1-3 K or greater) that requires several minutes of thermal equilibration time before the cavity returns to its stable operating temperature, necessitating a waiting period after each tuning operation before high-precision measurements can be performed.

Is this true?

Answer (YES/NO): NO